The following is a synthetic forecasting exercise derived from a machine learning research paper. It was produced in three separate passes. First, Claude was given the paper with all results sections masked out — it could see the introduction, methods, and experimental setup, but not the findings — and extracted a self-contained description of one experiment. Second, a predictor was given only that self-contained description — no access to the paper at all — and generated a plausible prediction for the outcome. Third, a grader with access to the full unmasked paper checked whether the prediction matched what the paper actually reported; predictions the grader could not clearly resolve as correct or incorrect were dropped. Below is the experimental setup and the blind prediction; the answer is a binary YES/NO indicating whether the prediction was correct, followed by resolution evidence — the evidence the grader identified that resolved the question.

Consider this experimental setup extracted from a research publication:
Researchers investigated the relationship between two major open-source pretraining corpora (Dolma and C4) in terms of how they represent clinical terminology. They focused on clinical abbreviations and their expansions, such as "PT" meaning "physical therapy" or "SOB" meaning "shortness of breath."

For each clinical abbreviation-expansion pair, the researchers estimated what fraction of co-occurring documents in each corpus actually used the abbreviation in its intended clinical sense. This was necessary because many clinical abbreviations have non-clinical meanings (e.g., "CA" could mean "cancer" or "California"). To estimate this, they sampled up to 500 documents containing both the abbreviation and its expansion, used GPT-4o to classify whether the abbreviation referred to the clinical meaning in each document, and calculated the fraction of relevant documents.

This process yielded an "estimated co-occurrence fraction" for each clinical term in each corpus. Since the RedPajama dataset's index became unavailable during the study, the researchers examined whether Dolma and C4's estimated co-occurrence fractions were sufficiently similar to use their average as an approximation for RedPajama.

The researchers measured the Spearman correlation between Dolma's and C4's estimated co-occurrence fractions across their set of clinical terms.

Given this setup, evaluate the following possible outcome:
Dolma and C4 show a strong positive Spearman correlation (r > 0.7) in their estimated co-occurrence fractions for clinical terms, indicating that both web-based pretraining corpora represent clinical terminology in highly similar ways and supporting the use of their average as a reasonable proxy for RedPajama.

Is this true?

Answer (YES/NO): YES